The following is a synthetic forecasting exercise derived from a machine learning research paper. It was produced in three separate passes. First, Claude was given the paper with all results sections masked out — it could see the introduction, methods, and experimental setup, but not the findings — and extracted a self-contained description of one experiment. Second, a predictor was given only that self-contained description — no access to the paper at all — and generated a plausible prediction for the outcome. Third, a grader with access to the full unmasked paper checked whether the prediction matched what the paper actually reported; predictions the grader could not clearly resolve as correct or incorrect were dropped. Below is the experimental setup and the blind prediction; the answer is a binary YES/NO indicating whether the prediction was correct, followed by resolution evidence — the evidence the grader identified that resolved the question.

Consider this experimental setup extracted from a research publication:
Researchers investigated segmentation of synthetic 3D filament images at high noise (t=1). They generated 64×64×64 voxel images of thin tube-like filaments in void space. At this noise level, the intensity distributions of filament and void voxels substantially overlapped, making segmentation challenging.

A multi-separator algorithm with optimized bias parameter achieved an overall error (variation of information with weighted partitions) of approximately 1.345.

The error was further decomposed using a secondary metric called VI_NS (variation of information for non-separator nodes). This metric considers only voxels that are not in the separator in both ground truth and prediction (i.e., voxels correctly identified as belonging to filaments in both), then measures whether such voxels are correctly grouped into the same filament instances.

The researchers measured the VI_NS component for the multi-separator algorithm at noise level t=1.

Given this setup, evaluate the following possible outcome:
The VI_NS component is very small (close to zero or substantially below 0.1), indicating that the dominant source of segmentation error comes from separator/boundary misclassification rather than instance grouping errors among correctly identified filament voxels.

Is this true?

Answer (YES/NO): NO